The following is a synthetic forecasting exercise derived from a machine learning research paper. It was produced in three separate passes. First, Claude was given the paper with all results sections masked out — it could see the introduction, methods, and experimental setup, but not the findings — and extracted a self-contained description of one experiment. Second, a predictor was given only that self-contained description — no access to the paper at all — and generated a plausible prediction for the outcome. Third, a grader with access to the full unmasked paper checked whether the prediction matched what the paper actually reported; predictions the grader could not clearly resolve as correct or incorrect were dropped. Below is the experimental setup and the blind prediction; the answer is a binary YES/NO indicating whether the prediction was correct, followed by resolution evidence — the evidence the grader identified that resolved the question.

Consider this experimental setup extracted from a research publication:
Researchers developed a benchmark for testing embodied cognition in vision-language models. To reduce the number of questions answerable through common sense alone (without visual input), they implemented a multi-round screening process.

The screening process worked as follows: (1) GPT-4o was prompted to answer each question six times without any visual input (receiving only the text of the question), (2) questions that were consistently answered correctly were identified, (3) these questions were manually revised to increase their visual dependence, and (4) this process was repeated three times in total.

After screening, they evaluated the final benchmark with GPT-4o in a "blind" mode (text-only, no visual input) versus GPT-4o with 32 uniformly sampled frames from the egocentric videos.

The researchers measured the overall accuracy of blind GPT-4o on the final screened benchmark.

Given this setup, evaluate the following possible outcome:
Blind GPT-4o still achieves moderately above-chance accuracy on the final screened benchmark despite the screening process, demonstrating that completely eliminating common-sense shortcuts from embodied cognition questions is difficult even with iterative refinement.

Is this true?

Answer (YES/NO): NO